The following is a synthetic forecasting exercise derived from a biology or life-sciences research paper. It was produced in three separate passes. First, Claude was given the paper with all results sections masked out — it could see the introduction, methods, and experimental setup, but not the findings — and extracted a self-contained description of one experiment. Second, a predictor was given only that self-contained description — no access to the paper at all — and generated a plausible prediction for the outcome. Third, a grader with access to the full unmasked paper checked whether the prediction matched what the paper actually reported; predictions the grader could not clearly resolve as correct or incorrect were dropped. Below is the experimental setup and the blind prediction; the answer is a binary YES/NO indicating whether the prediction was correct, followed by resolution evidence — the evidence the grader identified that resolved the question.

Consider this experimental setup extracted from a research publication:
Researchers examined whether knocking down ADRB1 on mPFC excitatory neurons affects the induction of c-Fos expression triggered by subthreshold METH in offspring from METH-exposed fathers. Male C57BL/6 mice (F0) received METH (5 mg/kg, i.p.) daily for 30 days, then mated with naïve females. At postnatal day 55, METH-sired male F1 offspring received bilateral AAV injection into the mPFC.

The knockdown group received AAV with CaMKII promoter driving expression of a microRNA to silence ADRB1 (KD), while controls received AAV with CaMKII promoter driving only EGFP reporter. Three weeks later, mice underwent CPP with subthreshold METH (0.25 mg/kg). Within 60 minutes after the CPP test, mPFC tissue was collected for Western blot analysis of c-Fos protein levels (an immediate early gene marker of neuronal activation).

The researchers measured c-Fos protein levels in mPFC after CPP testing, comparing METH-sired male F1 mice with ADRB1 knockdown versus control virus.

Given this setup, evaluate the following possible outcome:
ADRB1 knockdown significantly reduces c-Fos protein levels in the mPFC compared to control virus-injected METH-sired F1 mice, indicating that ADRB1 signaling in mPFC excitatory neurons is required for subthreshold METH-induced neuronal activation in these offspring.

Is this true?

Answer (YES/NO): YES